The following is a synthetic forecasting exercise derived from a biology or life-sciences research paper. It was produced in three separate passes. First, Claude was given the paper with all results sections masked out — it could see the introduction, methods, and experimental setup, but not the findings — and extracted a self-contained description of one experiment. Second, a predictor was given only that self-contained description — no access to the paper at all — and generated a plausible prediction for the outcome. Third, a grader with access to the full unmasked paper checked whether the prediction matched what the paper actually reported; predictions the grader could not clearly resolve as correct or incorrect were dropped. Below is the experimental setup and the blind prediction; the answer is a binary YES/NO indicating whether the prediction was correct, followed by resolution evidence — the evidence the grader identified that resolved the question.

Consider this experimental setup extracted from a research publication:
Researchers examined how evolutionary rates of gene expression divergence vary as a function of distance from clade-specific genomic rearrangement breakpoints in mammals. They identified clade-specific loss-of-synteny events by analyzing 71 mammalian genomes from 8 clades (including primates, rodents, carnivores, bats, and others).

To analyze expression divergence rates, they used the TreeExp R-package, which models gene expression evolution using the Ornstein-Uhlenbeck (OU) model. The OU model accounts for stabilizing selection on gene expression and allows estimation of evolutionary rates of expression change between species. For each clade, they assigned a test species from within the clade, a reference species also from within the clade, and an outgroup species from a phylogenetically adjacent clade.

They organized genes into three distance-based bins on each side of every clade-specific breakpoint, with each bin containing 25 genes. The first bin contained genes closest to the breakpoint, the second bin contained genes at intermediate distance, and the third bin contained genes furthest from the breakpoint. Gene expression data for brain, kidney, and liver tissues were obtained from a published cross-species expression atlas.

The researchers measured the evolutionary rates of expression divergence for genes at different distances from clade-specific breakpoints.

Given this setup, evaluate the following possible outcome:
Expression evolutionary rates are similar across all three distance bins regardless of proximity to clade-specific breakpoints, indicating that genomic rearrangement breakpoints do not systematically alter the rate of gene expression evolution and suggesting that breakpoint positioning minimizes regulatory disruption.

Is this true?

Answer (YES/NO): NO